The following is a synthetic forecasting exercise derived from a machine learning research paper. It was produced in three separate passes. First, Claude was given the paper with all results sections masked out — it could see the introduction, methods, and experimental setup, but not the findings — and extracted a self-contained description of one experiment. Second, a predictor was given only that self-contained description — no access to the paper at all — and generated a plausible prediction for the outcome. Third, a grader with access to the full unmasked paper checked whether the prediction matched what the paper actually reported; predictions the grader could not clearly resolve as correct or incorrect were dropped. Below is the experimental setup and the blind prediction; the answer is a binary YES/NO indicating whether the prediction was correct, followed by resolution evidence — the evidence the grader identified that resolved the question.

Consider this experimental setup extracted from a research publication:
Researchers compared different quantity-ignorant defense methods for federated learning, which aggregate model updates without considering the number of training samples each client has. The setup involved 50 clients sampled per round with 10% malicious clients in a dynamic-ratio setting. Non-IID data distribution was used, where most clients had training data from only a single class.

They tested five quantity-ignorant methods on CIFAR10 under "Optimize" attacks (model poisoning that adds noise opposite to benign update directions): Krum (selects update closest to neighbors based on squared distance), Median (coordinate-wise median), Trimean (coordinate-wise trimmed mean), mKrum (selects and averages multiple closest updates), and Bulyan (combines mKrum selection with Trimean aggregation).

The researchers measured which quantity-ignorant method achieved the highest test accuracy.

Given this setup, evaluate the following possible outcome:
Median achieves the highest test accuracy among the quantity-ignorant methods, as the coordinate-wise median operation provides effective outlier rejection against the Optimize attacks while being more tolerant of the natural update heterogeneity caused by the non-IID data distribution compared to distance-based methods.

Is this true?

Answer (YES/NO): NO